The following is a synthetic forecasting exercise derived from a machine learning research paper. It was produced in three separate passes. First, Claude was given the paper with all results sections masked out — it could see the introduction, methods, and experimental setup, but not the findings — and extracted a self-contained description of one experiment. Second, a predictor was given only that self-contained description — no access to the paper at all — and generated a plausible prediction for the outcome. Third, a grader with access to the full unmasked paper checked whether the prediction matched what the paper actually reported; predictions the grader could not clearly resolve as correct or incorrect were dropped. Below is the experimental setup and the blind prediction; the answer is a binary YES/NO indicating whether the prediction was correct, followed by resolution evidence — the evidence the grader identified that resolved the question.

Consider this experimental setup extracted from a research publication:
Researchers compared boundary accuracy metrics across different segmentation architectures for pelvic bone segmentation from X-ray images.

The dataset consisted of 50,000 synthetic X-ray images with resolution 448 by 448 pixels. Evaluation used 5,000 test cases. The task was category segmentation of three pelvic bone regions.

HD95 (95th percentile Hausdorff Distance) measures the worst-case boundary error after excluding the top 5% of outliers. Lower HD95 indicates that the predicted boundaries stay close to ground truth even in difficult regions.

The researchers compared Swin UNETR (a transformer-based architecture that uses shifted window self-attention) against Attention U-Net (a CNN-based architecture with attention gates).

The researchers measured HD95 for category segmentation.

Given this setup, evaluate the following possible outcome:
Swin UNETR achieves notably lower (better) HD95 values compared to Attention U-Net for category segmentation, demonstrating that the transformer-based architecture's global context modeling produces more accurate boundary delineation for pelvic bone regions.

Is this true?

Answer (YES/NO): NO